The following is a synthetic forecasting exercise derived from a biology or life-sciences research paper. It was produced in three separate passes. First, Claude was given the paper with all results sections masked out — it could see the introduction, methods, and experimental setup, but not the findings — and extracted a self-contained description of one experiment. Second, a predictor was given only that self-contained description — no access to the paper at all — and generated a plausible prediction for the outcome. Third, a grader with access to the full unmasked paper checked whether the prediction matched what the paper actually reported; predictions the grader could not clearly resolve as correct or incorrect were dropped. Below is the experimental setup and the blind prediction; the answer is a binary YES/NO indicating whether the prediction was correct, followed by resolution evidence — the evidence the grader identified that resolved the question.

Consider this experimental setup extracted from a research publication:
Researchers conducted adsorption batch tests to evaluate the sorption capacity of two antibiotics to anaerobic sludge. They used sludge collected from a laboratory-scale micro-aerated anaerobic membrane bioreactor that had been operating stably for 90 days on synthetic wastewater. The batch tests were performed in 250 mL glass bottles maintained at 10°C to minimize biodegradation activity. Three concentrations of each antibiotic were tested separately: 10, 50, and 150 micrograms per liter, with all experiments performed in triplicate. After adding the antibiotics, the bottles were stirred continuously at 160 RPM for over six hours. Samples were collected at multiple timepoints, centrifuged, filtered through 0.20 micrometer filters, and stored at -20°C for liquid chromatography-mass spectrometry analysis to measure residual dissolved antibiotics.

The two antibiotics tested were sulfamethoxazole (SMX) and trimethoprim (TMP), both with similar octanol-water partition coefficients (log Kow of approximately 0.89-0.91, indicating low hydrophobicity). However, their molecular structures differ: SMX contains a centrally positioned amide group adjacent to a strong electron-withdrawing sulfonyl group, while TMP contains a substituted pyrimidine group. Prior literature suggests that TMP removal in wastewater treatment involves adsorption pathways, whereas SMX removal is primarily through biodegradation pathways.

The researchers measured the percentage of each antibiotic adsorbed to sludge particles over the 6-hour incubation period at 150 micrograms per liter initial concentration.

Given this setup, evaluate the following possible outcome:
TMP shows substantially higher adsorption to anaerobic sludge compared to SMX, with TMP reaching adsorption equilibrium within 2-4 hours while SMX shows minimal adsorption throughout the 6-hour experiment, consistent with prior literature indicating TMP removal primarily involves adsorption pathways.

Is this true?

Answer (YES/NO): YES